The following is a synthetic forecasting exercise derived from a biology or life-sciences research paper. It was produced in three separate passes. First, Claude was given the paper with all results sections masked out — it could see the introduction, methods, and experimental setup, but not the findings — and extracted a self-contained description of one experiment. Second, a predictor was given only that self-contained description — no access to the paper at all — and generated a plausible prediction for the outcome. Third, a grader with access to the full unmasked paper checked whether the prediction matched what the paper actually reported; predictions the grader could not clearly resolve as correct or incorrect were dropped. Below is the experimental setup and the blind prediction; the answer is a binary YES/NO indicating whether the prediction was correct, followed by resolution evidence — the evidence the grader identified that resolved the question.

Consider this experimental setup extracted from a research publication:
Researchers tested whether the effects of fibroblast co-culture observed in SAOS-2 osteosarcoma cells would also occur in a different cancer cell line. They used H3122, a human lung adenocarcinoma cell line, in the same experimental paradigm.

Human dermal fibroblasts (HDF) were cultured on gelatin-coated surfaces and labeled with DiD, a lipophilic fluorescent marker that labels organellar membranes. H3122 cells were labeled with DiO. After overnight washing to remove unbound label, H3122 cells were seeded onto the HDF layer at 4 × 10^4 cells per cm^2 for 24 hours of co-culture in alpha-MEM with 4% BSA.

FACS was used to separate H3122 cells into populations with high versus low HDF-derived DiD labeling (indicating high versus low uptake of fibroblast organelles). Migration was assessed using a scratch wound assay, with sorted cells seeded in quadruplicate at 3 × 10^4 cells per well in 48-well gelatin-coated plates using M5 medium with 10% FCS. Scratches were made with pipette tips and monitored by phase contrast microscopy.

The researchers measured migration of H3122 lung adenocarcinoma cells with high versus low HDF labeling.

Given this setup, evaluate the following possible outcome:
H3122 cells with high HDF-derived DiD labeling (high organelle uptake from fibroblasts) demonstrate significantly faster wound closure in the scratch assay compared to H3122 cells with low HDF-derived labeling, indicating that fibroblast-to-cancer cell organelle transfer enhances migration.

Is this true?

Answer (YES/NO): NO